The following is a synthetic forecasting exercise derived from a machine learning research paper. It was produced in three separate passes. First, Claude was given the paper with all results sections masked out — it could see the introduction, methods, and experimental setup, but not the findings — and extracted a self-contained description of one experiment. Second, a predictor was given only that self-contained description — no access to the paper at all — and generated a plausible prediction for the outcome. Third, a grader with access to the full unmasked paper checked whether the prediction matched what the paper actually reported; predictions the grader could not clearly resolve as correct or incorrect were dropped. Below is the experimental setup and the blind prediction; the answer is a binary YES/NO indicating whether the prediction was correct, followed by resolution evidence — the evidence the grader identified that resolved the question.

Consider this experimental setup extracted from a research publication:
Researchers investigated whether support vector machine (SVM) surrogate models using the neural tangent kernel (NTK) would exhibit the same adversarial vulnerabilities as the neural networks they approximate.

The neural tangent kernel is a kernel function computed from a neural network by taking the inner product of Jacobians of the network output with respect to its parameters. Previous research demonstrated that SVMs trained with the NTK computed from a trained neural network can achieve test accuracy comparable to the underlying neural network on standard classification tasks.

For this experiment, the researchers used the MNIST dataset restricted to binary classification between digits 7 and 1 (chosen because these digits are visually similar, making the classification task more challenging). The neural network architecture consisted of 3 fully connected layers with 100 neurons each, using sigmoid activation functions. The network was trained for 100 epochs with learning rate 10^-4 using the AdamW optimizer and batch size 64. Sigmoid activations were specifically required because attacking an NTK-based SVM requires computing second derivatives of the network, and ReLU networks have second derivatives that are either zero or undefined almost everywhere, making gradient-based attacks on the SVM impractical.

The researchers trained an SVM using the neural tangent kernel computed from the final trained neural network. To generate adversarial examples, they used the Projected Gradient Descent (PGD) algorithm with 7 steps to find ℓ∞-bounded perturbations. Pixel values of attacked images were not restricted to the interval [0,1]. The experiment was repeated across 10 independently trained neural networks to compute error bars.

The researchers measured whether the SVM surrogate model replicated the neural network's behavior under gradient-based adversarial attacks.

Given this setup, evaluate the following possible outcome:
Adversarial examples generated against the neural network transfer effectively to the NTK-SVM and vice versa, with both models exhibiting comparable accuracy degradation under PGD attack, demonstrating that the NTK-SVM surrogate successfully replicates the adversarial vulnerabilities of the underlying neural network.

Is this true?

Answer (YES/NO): NO